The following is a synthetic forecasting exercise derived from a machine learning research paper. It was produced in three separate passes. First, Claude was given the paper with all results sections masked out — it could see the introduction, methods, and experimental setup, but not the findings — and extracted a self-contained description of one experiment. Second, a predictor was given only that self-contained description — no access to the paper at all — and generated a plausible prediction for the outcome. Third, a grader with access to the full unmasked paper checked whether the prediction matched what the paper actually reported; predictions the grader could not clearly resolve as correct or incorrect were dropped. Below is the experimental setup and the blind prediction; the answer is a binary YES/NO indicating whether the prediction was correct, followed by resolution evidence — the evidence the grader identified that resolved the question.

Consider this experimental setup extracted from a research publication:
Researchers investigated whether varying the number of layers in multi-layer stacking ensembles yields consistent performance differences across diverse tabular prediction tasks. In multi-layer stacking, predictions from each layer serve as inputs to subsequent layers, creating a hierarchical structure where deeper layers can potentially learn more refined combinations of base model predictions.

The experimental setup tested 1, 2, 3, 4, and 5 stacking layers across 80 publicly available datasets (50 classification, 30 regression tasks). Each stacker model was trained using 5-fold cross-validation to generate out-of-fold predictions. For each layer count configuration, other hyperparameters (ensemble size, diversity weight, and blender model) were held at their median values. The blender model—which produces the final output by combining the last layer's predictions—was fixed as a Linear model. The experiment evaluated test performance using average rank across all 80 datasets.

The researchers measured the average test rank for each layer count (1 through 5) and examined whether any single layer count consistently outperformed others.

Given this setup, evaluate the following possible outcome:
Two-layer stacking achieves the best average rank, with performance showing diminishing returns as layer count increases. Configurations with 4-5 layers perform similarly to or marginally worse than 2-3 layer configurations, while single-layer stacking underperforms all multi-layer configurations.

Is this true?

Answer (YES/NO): NO